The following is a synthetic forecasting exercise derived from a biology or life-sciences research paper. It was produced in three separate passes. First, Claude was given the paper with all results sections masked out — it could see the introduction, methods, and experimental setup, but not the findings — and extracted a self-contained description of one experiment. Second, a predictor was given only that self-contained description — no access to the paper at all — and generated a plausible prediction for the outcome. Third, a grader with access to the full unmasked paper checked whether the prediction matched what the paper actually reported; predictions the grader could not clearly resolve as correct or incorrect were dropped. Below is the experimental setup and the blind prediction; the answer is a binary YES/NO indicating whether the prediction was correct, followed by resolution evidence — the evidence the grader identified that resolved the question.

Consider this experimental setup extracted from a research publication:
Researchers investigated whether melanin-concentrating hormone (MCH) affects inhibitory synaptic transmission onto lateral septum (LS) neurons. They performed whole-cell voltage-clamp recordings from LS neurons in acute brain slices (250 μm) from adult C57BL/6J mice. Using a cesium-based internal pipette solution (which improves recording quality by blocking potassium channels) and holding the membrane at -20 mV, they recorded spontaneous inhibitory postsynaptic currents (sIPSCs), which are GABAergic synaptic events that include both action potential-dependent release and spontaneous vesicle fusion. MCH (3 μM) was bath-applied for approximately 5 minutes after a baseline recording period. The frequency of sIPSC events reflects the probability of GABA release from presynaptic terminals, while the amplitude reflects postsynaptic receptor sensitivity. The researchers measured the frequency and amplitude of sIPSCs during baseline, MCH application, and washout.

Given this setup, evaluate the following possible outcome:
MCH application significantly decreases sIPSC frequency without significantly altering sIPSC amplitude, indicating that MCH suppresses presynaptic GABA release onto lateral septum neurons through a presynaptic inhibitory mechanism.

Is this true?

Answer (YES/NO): NO